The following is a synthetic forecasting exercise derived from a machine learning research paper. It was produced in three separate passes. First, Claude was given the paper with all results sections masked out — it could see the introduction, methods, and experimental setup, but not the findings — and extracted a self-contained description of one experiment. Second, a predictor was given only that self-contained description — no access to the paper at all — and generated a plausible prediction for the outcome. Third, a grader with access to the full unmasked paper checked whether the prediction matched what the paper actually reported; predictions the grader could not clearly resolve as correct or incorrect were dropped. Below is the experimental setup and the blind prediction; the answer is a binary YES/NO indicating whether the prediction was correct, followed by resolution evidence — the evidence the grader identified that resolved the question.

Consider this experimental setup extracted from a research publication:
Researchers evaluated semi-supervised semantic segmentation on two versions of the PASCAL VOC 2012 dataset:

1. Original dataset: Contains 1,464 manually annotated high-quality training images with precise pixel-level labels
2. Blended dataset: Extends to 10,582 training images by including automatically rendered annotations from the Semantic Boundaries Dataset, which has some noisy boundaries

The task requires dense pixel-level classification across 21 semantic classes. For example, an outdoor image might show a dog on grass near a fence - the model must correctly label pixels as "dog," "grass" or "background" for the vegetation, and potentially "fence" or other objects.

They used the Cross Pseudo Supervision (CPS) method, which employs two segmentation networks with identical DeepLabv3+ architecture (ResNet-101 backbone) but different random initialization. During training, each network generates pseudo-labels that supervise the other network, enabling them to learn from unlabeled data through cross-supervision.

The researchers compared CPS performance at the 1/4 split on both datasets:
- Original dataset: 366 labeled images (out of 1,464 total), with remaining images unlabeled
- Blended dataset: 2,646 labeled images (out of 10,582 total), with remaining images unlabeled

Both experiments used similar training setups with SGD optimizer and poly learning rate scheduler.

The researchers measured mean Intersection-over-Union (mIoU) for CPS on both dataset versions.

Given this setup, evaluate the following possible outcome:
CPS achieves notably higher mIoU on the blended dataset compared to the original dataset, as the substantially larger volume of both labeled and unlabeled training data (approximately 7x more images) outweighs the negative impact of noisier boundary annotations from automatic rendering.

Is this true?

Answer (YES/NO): YES